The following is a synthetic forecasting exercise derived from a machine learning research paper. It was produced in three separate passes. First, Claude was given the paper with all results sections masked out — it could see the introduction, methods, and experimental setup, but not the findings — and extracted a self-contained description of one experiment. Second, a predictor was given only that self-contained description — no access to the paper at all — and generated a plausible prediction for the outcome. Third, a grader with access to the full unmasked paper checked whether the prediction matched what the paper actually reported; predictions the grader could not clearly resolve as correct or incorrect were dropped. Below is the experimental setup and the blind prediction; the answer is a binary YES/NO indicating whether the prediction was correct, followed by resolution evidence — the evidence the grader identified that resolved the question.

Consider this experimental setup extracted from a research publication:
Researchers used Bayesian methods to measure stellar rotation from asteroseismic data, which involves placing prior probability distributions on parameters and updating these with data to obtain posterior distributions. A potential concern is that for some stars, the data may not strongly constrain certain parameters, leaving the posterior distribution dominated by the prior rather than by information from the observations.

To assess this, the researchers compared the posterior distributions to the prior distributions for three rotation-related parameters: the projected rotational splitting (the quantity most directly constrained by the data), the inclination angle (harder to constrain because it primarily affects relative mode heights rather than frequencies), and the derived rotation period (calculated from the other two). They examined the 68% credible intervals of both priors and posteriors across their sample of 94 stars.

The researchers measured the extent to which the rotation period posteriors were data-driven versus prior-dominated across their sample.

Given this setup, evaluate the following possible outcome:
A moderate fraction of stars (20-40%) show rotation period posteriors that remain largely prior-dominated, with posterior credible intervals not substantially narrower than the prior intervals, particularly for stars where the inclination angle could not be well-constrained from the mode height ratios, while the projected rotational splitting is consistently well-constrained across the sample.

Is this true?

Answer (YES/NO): NO